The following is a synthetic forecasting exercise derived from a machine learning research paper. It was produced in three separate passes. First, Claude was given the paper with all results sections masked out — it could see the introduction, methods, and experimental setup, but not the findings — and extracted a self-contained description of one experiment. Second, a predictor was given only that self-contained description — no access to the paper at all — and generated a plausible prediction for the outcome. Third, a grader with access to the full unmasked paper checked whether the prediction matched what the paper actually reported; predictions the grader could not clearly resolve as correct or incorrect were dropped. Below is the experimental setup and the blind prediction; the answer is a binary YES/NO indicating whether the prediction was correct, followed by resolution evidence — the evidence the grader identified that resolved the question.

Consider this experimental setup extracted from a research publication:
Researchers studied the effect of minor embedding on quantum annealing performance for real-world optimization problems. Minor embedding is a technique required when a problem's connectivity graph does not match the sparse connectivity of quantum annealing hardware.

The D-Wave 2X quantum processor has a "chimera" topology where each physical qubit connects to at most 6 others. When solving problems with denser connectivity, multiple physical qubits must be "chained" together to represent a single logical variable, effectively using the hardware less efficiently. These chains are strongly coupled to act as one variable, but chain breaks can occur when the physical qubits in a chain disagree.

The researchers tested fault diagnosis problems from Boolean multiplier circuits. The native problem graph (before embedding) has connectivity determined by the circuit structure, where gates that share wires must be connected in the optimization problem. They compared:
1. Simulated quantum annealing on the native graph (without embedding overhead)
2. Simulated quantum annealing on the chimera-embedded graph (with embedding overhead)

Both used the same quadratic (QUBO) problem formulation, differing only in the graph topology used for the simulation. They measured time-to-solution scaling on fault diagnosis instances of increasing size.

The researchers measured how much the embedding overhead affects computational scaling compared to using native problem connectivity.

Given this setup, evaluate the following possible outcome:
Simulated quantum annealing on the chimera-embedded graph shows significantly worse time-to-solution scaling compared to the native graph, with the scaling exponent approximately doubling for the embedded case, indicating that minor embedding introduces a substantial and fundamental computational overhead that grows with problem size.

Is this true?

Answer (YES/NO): NO